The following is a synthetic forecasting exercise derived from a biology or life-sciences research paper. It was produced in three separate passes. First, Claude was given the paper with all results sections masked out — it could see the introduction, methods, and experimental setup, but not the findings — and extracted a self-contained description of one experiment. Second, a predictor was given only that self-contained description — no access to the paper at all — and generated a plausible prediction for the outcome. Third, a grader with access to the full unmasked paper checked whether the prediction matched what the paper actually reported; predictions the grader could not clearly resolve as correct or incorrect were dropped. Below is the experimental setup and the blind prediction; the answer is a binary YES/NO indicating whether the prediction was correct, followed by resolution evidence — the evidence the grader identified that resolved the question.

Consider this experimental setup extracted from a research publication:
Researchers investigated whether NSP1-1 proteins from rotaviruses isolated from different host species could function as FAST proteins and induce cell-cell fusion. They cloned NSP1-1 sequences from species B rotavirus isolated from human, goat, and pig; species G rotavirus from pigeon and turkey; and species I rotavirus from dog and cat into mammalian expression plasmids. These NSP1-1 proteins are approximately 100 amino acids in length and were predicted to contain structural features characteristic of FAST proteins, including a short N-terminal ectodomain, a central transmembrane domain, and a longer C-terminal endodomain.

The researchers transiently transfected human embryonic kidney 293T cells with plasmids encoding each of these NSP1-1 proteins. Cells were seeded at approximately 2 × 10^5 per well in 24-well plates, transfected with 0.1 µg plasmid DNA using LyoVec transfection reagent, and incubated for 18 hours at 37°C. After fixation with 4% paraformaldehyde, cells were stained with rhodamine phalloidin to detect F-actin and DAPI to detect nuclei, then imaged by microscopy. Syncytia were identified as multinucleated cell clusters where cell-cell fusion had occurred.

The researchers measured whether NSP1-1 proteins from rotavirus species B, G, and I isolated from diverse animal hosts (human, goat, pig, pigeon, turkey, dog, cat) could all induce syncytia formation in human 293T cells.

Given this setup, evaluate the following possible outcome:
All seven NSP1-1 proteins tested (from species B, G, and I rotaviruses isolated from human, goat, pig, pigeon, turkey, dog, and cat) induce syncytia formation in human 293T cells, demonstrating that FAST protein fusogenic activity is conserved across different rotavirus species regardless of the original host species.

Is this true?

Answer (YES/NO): YES